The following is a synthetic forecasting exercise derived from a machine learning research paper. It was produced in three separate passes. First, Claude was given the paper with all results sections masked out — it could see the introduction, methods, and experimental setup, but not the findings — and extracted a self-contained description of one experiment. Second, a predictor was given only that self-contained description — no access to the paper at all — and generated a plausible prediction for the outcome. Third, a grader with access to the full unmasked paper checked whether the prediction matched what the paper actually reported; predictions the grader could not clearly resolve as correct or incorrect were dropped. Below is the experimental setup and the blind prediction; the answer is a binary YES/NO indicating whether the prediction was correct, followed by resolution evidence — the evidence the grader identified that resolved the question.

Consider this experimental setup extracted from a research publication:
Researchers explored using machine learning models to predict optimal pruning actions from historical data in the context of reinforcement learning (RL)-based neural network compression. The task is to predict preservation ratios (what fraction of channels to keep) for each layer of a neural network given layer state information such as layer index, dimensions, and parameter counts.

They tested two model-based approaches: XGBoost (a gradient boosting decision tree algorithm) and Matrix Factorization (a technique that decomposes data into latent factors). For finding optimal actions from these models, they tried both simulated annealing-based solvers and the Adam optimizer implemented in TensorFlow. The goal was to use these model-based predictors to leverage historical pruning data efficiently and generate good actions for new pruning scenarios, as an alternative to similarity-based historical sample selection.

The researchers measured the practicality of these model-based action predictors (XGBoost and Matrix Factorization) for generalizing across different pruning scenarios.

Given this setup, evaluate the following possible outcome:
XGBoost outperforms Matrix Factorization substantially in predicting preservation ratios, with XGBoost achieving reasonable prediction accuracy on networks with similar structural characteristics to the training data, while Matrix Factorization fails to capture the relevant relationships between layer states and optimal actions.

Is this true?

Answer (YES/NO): NO